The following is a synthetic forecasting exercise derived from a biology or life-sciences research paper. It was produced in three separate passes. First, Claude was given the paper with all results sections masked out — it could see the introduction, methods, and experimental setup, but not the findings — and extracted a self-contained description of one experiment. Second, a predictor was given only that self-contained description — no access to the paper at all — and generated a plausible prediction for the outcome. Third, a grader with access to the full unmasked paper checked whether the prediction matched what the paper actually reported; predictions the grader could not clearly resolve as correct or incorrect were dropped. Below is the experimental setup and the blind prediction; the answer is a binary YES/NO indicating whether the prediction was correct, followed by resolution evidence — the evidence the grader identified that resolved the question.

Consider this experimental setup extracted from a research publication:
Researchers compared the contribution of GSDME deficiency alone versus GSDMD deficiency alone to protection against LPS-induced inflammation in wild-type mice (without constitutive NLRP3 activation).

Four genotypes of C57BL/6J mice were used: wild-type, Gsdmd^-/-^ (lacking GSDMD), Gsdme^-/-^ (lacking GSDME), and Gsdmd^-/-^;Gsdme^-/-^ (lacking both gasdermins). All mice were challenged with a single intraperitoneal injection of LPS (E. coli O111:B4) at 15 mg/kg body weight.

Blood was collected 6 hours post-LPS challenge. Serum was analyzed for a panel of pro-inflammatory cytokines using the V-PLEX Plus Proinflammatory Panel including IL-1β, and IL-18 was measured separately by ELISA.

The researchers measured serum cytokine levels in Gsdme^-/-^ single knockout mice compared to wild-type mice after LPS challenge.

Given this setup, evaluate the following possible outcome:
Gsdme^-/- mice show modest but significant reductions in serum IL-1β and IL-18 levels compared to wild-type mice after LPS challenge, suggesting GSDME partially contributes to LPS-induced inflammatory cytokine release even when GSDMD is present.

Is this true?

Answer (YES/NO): NO